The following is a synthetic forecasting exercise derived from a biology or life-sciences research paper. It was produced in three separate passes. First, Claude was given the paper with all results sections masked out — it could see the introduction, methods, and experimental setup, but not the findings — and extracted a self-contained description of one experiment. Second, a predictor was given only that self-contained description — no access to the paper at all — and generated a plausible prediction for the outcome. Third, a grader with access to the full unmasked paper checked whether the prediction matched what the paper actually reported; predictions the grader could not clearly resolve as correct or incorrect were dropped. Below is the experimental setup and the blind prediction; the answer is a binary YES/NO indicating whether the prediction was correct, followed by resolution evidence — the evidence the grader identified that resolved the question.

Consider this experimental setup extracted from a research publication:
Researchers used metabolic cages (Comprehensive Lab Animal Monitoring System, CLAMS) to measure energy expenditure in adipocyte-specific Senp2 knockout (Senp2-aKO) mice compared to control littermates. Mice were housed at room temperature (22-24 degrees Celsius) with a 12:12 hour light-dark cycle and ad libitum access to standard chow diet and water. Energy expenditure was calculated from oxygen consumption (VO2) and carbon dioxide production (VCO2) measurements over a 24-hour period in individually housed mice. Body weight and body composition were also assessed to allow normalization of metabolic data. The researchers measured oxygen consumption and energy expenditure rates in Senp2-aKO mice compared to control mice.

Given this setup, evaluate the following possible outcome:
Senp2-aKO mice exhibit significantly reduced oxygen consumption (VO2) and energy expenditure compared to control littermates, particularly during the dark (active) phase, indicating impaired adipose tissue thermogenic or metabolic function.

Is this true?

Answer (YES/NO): NO